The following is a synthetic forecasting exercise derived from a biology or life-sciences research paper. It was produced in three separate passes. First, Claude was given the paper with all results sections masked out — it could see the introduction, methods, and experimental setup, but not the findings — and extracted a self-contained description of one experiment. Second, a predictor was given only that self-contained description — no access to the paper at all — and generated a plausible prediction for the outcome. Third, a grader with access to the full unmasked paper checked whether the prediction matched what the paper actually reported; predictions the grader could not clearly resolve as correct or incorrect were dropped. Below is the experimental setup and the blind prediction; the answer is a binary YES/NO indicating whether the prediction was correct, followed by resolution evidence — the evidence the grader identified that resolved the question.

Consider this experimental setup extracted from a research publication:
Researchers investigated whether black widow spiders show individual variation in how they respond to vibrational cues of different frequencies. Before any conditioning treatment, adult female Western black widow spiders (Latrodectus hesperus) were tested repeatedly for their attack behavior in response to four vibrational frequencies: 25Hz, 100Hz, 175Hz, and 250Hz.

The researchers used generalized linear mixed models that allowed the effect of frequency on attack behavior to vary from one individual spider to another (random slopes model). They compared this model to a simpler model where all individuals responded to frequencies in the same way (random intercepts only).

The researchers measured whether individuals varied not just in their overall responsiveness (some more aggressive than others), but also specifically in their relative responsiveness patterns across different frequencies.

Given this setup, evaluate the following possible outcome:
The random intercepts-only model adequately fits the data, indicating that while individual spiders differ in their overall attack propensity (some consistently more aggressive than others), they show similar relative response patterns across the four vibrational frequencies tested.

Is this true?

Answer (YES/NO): YES